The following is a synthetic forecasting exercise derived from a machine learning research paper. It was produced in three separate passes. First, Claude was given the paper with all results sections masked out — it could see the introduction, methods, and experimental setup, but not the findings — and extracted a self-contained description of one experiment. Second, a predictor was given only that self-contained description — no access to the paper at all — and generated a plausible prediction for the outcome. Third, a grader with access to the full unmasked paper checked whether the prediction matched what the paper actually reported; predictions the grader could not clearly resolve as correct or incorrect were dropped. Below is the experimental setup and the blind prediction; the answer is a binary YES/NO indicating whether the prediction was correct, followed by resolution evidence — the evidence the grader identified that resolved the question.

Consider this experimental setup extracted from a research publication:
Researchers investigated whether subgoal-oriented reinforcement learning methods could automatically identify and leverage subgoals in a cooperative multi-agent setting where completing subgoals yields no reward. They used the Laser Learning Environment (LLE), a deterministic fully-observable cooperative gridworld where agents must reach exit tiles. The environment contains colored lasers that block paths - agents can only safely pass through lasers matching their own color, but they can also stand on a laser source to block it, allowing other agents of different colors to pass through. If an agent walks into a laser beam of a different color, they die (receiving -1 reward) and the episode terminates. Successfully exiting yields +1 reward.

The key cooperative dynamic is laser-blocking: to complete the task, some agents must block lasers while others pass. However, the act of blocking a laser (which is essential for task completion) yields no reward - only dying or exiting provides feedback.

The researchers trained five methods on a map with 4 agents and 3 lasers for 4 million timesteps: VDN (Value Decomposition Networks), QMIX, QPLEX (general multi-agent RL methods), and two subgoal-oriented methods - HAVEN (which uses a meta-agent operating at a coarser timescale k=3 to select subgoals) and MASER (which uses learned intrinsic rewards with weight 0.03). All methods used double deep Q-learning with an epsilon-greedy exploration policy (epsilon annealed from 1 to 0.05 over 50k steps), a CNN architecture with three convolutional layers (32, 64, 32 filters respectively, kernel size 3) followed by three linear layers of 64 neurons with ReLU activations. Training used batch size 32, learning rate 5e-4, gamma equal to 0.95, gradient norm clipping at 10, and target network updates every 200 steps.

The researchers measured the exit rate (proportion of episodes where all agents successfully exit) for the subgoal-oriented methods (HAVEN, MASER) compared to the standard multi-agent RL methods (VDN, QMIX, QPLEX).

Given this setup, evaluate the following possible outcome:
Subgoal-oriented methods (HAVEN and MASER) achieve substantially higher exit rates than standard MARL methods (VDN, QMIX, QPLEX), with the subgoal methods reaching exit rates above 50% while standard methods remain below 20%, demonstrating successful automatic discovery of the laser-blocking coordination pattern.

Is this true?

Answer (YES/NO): NO